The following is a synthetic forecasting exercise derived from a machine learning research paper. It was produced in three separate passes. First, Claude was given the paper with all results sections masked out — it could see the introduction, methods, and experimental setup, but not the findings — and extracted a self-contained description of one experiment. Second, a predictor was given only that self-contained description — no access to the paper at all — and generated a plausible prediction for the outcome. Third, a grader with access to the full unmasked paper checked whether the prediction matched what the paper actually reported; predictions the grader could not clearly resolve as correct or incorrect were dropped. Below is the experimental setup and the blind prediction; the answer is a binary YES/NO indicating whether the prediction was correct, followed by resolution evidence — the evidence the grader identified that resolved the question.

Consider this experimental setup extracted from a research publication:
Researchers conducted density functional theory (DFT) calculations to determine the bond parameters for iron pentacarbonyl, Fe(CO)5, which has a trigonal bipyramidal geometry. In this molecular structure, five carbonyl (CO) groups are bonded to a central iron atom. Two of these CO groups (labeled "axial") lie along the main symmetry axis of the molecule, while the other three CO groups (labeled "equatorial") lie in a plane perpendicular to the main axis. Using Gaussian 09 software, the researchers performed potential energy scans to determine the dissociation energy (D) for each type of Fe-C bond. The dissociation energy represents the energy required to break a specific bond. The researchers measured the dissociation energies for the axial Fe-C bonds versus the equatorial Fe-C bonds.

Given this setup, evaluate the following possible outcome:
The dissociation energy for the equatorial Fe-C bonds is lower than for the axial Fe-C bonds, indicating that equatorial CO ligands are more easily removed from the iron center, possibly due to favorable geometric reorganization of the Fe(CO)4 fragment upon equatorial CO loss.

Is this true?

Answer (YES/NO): YES